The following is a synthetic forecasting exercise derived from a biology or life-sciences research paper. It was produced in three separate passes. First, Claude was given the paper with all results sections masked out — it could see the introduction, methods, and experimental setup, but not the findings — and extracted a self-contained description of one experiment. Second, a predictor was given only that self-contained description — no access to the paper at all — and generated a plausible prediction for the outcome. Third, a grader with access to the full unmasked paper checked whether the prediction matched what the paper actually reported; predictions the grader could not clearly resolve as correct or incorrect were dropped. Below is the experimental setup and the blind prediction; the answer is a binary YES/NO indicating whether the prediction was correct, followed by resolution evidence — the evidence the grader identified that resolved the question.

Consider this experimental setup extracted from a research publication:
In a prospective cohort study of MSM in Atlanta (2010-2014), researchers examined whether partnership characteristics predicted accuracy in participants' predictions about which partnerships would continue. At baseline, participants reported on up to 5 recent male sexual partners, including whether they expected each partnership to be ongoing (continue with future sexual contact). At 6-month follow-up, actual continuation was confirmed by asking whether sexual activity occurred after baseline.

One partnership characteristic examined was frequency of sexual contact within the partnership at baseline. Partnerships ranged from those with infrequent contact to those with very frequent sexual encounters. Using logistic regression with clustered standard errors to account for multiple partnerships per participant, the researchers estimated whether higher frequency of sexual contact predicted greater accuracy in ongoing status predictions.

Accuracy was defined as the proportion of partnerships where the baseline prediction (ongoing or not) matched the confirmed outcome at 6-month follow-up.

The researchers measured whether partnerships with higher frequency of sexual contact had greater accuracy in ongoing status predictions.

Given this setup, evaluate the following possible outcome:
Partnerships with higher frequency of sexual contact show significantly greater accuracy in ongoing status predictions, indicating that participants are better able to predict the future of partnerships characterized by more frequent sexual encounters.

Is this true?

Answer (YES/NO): NO